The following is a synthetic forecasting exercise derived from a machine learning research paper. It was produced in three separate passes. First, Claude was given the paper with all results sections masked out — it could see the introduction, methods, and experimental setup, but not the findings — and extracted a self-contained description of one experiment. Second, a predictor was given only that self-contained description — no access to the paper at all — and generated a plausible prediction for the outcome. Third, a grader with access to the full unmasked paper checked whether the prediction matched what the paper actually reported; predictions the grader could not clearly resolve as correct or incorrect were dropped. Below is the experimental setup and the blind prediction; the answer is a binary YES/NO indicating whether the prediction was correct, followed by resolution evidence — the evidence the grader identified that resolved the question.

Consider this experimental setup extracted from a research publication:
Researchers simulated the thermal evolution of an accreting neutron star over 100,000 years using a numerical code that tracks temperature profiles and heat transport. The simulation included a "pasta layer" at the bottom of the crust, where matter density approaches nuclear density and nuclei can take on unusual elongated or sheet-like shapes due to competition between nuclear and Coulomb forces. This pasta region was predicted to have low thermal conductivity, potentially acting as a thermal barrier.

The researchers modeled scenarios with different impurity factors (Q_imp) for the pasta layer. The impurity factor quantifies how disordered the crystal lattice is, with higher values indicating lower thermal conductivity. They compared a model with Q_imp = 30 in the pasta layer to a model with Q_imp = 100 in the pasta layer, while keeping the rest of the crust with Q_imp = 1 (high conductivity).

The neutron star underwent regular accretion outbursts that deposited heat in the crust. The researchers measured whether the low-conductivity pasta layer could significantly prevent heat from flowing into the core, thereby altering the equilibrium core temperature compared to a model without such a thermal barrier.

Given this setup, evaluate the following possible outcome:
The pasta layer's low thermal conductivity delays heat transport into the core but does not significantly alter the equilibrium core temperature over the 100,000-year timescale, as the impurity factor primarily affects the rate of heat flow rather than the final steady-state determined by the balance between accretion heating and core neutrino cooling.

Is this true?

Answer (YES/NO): YES